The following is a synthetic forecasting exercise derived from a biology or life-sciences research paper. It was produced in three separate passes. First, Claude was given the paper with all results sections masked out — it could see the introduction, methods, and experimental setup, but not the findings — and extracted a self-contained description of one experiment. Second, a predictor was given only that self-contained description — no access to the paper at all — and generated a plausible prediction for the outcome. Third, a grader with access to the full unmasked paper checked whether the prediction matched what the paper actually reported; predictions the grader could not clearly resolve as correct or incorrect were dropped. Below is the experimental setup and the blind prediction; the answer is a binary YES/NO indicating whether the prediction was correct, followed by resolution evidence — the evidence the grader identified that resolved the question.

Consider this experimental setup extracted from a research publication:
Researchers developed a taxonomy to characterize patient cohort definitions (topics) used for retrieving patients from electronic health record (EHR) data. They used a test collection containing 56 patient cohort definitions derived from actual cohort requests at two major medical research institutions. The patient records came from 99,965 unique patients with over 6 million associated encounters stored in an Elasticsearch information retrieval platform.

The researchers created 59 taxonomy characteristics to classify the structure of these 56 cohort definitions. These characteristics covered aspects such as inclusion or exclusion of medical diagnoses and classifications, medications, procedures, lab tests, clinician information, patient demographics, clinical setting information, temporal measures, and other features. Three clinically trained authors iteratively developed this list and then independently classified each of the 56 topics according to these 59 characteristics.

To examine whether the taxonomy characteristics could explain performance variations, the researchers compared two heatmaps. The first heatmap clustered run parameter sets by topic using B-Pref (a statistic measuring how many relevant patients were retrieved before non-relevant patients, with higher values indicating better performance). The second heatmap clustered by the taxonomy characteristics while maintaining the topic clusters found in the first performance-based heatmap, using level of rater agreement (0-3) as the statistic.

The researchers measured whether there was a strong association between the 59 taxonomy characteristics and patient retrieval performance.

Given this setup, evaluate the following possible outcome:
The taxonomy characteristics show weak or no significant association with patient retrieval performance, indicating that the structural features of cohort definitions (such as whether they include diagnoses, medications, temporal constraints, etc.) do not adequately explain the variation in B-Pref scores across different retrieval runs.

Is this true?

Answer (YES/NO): YES